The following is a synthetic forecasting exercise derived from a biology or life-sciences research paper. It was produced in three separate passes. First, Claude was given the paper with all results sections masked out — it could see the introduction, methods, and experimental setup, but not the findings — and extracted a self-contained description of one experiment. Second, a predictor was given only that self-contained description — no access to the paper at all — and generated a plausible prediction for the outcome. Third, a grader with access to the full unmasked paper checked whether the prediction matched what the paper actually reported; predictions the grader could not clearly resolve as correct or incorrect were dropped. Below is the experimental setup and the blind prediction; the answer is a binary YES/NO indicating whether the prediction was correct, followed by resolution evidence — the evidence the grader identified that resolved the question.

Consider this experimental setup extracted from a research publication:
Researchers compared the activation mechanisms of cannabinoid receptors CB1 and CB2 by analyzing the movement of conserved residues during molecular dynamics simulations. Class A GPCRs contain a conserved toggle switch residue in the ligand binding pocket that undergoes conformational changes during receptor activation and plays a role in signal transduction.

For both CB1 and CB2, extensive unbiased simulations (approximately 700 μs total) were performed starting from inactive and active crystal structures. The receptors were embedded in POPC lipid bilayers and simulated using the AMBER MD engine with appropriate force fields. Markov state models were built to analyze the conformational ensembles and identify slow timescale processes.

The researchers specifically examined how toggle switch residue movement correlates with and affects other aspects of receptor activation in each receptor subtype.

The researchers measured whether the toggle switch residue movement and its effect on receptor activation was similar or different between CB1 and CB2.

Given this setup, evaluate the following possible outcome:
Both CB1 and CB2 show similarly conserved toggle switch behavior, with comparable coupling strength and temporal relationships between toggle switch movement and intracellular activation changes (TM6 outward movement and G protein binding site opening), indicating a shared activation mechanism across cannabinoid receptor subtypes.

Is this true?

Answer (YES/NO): NO